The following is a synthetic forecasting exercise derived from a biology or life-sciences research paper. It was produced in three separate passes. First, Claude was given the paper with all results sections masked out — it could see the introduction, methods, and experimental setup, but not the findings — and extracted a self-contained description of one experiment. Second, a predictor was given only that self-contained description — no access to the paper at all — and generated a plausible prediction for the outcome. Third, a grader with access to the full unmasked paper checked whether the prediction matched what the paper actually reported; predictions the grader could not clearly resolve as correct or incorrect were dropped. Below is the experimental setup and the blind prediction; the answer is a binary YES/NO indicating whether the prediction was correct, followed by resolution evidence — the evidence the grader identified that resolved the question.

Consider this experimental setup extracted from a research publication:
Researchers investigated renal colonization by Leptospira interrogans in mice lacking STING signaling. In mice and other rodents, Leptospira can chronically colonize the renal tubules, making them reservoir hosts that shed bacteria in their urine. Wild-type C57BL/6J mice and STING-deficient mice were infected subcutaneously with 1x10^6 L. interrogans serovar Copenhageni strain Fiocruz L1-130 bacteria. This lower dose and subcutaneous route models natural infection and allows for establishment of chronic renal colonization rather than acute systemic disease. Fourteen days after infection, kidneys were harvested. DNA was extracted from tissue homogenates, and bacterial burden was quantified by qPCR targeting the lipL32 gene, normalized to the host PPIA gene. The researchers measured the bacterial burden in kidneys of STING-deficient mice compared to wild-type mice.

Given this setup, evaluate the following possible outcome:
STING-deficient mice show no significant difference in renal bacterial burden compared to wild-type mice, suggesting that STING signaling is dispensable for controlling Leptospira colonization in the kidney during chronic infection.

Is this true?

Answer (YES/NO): NO